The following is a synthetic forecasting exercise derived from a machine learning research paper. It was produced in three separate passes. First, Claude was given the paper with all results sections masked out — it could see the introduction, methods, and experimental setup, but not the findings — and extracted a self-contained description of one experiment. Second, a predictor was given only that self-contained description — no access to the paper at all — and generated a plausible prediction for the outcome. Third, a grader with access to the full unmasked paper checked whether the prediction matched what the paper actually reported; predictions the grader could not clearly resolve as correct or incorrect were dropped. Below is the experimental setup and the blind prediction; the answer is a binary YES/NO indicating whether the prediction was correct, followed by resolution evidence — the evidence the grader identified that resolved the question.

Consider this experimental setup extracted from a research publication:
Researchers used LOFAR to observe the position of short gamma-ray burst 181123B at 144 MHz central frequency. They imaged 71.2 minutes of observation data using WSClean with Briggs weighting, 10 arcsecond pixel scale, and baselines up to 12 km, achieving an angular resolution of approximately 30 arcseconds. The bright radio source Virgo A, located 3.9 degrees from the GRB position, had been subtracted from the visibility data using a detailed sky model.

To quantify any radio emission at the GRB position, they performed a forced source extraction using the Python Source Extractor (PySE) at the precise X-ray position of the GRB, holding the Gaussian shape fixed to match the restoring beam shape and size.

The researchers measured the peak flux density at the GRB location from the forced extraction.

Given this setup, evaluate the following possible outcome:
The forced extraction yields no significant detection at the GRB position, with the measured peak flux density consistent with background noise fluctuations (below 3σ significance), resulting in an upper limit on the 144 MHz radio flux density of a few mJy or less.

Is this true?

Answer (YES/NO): NO